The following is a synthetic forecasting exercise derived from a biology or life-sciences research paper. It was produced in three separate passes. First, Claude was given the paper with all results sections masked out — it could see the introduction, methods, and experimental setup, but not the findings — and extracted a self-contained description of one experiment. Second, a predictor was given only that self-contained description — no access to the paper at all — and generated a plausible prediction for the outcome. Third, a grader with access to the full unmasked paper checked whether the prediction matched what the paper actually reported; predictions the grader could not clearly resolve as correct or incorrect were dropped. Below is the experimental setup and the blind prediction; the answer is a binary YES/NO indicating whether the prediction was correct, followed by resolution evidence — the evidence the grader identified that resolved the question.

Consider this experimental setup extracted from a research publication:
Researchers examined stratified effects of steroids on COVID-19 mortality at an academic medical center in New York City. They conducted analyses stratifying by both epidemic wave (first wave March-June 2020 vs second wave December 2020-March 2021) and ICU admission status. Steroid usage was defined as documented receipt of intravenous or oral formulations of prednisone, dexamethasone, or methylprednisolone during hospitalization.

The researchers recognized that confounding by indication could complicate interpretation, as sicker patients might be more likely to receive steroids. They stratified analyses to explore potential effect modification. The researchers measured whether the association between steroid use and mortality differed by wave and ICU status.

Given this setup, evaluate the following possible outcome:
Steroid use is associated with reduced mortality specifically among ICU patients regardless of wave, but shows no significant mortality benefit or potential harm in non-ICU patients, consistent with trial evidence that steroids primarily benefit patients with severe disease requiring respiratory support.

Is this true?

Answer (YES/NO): NO